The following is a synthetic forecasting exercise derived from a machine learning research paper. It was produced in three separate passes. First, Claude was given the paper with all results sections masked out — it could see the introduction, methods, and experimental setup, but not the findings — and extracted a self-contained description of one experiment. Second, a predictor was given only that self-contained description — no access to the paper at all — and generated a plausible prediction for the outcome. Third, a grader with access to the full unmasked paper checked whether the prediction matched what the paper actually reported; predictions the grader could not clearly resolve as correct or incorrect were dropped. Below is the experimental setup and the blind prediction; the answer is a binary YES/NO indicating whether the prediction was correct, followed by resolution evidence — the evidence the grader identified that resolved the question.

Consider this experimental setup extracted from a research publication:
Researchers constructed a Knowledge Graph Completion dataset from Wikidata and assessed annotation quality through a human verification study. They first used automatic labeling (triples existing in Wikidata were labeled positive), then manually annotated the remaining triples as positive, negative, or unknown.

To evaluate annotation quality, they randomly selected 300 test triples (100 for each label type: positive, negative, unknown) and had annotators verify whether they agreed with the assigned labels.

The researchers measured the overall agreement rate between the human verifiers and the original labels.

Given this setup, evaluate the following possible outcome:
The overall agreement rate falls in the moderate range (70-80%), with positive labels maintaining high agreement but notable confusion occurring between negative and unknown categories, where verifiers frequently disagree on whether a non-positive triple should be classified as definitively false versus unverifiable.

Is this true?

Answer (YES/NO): NO